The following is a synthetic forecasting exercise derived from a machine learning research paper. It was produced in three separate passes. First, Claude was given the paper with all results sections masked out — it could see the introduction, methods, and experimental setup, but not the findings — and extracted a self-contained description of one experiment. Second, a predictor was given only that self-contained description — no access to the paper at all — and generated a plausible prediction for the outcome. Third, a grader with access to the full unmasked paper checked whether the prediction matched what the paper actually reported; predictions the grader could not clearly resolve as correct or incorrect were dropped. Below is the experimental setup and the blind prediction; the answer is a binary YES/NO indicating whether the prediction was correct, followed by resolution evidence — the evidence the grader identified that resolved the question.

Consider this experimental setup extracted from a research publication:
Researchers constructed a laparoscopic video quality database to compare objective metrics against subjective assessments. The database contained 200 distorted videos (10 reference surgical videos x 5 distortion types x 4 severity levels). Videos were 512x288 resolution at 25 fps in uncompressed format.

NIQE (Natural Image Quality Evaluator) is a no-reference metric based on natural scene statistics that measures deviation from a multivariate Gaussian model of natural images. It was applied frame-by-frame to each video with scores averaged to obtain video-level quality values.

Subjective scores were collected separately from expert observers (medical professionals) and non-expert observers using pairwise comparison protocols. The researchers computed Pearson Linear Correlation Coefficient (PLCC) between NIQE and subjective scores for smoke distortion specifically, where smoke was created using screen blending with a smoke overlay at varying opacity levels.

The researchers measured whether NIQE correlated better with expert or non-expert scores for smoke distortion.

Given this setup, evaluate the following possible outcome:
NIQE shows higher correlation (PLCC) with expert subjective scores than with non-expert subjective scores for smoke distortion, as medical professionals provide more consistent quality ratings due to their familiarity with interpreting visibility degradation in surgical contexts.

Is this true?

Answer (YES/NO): YES